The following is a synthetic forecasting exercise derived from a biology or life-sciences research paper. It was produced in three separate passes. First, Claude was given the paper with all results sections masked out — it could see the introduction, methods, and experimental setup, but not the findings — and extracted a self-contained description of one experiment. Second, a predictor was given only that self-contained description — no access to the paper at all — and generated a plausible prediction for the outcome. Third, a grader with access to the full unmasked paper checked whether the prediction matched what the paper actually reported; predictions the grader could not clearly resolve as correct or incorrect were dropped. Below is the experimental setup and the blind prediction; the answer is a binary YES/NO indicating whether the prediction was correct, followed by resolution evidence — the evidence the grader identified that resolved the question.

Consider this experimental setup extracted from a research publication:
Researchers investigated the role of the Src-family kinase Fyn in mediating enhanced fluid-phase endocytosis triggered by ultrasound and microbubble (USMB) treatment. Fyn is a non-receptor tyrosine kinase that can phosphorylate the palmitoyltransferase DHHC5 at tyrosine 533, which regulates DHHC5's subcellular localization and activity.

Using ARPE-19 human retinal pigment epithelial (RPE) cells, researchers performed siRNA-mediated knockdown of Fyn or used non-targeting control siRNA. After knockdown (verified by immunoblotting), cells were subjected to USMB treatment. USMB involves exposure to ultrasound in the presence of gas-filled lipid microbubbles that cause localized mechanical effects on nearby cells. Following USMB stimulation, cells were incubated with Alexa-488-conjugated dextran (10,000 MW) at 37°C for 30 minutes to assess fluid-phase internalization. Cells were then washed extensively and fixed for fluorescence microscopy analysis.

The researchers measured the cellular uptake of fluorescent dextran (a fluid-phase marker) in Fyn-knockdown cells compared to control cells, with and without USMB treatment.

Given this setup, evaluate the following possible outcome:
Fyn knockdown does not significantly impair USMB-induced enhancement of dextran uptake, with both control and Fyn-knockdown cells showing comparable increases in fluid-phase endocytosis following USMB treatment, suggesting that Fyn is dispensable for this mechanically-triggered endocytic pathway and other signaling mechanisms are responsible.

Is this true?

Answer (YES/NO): NO